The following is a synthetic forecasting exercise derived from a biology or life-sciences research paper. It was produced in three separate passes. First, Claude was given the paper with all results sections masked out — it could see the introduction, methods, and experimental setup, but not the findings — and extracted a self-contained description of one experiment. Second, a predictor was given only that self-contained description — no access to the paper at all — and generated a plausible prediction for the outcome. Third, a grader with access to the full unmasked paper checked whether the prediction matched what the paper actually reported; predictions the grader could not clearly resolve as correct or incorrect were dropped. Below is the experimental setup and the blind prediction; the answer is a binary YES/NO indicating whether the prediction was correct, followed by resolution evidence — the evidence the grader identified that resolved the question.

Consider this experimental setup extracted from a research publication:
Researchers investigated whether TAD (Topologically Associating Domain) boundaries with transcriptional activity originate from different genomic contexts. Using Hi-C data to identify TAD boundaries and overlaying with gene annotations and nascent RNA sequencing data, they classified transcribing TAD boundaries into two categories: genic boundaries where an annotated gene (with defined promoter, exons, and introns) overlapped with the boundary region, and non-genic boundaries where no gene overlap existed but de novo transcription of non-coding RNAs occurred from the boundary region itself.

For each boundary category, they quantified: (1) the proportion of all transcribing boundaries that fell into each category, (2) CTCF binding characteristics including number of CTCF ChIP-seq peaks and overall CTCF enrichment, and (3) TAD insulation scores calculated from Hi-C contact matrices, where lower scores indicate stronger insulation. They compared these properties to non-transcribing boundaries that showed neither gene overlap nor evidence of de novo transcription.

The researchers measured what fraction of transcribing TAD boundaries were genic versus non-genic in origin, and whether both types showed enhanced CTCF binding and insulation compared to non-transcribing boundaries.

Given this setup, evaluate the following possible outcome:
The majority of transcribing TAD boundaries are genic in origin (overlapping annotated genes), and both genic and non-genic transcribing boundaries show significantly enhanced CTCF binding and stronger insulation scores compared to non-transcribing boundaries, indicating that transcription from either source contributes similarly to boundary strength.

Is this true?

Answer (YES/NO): YES